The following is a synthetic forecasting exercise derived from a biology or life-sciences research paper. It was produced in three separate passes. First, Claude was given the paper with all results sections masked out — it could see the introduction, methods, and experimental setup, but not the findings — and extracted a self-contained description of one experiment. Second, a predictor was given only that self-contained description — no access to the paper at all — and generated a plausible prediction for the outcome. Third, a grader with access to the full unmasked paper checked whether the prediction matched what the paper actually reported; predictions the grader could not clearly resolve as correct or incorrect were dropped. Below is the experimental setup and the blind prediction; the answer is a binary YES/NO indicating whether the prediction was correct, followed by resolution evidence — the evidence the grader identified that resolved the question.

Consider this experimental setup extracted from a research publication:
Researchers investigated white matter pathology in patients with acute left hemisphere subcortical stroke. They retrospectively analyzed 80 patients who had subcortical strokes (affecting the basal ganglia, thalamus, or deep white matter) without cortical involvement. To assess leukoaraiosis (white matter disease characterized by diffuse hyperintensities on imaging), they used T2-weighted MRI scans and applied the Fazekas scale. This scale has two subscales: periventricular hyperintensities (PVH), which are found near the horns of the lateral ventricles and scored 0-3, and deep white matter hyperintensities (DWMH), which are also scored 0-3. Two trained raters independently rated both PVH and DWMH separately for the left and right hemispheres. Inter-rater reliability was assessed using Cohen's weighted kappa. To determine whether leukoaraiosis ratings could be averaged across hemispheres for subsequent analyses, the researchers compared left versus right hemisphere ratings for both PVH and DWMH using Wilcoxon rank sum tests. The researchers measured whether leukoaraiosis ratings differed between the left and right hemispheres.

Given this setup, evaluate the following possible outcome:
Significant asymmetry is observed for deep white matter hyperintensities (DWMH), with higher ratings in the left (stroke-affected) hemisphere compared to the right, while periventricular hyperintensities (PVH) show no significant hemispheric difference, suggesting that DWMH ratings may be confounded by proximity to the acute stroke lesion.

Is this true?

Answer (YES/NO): NO